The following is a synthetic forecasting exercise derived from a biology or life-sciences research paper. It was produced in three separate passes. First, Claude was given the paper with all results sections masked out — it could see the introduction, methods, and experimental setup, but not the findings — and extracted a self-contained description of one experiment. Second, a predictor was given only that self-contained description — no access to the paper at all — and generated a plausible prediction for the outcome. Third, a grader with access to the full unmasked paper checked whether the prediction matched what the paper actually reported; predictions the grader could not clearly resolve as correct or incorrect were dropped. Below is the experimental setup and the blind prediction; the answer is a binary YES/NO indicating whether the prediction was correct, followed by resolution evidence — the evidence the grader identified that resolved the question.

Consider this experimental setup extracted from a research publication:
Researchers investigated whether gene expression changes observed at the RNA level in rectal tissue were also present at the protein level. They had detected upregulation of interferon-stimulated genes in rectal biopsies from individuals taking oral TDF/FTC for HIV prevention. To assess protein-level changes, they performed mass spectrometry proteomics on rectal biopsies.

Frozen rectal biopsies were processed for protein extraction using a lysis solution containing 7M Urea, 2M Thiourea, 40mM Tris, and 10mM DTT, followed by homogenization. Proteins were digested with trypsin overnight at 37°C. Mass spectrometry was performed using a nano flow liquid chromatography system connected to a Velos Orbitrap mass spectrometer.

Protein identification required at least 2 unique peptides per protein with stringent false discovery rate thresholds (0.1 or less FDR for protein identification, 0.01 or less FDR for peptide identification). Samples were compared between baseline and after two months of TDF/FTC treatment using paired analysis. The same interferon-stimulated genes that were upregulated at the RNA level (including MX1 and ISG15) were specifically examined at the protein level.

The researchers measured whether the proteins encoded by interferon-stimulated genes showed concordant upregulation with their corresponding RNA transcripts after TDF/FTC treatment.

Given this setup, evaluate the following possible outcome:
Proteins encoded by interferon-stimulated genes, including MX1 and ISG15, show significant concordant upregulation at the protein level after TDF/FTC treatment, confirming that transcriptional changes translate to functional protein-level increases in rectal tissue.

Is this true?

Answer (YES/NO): NO